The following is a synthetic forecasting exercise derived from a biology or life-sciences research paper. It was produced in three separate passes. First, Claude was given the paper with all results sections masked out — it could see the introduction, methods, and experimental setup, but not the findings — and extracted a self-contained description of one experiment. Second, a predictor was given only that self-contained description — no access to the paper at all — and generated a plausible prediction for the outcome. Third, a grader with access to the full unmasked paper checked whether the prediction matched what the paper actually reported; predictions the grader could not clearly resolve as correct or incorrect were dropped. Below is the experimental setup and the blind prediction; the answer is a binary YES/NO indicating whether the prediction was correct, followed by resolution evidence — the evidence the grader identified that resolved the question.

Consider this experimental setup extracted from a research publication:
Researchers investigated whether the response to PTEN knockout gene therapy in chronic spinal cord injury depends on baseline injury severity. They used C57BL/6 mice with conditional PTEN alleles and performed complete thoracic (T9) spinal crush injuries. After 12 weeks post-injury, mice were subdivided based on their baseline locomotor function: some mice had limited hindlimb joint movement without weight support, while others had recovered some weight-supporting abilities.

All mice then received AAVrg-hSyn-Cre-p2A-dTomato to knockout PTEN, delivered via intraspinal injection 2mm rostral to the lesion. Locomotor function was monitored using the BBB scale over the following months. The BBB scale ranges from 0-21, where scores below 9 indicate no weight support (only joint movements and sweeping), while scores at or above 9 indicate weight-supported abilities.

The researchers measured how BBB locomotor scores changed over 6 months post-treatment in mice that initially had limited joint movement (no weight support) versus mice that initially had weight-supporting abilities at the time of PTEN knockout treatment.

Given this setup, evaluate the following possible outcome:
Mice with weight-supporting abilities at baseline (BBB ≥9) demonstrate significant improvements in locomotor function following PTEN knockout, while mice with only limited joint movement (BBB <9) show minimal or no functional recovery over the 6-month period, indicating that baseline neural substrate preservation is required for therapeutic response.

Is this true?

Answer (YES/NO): NO